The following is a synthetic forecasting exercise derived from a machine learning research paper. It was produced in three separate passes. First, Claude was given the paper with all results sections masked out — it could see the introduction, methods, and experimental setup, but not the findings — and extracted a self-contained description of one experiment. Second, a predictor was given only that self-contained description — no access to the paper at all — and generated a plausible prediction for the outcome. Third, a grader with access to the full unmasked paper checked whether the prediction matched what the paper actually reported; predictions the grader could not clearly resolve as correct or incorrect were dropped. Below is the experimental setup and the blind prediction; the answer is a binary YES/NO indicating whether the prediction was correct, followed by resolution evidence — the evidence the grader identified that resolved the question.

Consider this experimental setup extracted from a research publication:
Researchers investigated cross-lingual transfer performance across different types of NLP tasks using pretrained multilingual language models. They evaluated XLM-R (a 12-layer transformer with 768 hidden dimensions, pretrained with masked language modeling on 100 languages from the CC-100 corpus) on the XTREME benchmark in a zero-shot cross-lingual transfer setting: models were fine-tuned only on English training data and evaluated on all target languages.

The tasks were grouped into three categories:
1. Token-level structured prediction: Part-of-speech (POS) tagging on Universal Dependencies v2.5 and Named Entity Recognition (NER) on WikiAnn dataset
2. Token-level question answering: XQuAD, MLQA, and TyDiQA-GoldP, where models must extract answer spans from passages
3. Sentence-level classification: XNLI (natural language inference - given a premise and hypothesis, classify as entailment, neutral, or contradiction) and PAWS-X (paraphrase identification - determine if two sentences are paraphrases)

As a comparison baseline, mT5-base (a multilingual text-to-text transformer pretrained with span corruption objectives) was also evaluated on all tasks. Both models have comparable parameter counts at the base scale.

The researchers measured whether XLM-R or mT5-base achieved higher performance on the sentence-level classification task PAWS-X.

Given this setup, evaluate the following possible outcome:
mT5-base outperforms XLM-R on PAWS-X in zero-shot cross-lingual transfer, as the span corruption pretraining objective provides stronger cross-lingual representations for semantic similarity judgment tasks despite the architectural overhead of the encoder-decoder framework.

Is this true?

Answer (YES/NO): YES